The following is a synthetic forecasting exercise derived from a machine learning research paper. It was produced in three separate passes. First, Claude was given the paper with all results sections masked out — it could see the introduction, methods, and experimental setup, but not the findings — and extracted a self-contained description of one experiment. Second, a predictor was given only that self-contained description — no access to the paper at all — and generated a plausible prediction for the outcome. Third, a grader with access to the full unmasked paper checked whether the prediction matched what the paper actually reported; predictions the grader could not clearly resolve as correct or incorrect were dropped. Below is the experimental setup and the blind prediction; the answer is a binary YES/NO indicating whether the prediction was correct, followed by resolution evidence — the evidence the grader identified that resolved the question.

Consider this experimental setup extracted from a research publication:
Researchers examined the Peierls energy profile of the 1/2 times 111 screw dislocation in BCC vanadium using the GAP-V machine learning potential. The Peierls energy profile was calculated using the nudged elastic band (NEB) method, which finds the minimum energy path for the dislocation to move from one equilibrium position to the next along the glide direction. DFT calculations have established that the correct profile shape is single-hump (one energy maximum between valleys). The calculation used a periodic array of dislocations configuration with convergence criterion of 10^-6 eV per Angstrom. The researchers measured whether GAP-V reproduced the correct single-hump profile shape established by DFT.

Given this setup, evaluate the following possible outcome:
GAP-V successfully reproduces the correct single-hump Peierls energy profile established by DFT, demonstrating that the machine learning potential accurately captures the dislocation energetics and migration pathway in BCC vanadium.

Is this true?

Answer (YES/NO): NO